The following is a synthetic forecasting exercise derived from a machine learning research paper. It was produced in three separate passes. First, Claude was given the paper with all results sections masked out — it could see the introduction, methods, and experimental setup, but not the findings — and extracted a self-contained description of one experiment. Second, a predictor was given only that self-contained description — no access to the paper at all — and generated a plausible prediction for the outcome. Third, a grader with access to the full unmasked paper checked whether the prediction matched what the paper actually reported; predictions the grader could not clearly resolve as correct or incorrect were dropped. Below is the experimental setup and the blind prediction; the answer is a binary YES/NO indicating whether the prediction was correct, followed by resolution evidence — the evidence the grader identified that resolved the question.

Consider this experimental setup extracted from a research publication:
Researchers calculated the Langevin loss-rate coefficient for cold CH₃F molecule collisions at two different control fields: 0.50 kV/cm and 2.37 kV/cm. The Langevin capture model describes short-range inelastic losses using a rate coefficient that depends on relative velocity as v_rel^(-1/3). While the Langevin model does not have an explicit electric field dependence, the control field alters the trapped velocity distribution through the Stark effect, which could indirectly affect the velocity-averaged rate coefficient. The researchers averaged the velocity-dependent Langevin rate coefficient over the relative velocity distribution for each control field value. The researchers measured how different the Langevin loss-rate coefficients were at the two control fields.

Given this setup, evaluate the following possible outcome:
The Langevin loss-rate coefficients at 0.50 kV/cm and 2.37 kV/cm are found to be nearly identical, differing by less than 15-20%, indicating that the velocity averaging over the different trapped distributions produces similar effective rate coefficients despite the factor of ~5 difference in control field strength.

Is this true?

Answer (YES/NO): YES